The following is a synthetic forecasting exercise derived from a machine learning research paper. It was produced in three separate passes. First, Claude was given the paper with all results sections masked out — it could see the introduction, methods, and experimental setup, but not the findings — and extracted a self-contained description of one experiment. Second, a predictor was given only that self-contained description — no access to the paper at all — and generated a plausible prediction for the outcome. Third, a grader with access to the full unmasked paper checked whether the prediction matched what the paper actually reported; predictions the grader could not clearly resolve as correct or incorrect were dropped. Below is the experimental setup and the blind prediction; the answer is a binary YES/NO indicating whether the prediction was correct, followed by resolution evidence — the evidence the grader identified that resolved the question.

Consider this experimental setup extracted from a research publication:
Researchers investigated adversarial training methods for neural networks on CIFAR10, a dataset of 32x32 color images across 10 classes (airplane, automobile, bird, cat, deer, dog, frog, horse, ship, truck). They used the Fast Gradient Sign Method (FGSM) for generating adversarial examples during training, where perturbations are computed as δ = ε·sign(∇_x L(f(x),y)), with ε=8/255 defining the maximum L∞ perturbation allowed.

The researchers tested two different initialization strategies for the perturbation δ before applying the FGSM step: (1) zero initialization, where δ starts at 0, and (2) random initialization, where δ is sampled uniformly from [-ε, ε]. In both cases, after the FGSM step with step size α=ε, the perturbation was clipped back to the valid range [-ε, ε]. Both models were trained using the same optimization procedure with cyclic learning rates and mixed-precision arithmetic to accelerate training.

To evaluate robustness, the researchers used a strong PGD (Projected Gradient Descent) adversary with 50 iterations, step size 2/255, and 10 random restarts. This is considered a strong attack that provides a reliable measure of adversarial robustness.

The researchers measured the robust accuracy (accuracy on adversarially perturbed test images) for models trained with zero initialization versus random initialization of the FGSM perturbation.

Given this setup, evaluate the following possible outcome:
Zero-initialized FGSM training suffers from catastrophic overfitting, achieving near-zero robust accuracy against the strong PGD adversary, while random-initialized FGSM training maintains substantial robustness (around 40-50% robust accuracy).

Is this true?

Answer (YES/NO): YES